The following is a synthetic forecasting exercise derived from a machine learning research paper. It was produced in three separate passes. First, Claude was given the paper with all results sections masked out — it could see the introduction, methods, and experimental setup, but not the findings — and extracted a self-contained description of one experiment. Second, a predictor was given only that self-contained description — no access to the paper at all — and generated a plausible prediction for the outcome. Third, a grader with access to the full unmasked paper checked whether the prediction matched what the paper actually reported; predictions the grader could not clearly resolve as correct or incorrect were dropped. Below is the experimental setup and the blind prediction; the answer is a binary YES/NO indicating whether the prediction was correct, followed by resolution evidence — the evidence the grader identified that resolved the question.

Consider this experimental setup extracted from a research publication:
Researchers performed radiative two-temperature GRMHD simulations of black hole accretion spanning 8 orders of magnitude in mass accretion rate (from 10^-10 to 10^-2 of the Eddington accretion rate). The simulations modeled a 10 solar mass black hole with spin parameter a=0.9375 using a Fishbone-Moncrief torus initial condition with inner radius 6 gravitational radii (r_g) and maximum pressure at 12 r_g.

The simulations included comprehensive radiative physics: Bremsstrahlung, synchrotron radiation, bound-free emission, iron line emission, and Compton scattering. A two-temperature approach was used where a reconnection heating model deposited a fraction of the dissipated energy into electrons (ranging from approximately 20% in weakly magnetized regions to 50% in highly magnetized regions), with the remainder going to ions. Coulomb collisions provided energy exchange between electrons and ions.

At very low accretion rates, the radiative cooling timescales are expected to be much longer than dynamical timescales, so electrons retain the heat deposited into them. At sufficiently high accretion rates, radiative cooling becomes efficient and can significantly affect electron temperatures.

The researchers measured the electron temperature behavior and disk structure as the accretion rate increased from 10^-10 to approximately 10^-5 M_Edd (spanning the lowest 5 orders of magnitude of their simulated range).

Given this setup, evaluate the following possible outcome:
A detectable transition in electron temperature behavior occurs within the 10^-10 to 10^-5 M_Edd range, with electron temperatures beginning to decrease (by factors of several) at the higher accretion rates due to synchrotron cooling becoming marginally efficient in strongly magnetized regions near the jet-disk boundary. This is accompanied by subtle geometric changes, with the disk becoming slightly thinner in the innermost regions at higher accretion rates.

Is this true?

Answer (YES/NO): NO